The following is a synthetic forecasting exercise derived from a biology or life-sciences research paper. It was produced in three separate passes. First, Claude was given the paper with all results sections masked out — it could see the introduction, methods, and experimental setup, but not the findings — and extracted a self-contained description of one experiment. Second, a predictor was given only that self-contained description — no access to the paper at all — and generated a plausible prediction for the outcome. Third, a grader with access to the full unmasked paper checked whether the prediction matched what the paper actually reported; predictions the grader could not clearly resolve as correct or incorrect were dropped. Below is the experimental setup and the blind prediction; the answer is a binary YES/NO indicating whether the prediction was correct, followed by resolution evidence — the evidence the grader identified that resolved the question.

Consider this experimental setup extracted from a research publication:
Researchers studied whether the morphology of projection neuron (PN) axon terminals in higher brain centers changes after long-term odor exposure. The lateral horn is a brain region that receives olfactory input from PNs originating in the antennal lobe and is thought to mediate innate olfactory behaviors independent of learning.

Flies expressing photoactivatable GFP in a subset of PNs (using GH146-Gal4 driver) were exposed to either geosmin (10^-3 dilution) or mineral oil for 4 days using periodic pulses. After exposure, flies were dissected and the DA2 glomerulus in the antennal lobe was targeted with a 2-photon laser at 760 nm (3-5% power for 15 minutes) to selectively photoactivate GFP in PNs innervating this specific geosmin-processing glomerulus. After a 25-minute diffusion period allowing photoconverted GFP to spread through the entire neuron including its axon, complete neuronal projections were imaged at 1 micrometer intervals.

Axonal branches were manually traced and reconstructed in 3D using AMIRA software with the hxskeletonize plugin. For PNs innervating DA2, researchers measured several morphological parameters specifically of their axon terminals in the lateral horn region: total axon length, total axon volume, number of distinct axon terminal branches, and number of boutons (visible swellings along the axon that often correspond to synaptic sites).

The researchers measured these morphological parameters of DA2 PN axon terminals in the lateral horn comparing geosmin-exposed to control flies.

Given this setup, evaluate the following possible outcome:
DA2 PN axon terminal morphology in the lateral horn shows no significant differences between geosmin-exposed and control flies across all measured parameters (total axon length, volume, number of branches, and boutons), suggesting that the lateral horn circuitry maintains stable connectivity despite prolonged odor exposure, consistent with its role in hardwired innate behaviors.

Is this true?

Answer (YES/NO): YES